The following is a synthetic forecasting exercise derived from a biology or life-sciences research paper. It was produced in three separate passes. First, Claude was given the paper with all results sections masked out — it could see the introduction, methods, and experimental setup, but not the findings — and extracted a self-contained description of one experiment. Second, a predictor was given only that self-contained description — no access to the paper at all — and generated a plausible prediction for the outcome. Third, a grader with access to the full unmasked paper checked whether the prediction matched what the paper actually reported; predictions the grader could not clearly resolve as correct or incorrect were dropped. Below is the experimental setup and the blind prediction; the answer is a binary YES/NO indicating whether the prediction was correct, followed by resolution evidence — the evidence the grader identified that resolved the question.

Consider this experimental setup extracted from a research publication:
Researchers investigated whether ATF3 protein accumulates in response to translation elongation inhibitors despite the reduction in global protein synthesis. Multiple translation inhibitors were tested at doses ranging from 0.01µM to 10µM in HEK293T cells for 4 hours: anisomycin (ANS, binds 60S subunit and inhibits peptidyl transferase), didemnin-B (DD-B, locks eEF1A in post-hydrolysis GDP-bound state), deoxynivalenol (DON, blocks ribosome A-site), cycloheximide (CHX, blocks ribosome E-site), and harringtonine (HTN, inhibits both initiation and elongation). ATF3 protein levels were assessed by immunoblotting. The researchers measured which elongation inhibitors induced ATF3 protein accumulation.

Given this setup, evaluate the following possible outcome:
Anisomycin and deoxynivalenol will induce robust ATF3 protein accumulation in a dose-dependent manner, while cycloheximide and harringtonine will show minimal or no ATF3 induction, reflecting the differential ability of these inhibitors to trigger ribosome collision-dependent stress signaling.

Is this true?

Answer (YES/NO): YES